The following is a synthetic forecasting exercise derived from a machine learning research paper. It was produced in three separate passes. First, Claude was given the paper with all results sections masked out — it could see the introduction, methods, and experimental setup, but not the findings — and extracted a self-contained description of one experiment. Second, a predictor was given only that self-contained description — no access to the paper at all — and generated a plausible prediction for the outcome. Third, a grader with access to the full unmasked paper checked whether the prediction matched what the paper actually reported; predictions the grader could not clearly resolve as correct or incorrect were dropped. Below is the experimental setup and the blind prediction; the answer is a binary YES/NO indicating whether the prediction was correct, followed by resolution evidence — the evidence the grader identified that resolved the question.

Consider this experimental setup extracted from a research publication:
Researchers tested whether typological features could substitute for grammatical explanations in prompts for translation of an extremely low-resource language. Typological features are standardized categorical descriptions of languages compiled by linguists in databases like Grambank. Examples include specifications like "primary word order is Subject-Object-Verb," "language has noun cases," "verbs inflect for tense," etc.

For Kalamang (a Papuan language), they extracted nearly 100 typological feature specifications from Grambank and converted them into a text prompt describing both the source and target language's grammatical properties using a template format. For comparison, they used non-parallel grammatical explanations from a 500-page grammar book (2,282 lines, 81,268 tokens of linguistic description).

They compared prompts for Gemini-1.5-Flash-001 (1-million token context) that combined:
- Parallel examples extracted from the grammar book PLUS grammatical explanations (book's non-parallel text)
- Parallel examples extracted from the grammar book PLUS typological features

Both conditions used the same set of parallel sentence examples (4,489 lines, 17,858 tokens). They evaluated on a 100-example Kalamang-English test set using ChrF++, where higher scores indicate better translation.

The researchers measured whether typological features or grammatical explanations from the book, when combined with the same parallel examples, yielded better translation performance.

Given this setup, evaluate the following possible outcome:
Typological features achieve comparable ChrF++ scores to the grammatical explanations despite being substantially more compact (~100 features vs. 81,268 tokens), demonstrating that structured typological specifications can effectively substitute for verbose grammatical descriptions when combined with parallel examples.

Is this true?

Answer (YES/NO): NO